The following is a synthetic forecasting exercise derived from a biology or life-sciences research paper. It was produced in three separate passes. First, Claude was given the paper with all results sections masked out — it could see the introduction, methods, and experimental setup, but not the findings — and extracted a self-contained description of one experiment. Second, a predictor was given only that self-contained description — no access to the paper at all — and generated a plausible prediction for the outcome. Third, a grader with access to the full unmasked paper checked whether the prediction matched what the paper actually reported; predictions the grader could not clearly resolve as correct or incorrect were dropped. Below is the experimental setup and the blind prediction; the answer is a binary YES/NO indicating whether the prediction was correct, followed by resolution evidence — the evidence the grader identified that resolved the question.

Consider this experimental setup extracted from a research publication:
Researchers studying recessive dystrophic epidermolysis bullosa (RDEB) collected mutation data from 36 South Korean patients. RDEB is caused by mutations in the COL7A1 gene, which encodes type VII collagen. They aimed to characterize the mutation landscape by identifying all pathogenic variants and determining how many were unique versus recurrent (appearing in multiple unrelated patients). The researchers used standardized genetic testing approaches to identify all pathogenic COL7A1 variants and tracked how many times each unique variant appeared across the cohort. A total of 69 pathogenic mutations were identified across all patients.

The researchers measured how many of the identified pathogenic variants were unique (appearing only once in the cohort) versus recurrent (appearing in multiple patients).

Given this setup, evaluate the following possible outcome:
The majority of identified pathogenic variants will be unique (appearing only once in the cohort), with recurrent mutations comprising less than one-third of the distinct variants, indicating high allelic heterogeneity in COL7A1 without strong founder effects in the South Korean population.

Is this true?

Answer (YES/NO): NO